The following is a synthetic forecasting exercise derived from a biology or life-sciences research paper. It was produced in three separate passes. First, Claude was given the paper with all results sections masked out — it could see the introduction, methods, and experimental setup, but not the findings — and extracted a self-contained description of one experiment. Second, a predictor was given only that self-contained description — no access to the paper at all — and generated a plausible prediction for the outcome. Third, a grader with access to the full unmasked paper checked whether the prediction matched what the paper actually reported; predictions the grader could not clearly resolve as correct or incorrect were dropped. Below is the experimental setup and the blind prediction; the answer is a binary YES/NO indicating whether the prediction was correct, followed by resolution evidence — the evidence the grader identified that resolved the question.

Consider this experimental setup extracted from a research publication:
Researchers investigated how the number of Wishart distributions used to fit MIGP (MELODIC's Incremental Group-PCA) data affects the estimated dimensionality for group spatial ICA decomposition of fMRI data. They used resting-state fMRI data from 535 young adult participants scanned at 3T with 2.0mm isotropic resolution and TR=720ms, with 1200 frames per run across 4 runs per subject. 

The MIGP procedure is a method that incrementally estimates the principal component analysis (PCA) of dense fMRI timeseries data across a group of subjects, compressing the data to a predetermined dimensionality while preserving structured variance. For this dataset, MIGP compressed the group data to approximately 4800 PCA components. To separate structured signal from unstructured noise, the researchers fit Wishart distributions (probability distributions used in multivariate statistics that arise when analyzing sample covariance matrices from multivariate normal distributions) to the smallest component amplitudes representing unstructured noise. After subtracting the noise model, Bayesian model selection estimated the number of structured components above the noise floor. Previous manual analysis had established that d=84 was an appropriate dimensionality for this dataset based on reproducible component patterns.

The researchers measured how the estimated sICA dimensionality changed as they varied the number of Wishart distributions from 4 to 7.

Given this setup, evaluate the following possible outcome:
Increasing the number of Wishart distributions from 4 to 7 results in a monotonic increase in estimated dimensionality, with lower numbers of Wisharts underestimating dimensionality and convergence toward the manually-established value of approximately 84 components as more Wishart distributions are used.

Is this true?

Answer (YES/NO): NO